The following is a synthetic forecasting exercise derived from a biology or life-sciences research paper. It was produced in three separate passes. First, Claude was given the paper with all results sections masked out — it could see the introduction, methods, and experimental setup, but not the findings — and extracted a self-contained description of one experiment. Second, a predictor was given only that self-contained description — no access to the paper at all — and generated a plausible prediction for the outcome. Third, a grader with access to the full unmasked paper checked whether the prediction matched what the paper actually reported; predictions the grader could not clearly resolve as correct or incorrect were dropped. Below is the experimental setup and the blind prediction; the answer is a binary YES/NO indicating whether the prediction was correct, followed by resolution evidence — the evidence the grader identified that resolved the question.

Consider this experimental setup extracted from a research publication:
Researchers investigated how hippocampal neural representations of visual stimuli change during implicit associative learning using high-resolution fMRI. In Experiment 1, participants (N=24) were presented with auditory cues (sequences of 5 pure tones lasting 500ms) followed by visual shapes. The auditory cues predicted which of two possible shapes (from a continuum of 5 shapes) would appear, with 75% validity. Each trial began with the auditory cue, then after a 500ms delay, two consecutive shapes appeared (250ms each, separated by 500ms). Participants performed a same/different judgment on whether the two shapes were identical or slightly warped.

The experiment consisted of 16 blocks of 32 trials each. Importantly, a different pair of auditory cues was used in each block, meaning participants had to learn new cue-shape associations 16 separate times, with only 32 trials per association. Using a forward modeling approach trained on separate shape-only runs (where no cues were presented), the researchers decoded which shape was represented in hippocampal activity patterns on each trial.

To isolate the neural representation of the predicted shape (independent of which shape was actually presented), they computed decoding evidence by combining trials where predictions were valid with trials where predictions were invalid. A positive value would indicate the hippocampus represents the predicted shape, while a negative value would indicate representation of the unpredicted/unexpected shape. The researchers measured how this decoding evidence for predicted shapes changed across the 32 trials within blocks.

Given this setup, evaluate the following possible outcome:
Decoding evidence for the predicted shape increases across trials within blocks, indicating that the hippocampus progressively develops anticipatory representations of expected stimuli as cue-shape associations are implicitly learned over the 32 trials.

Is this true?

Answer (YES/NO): NO